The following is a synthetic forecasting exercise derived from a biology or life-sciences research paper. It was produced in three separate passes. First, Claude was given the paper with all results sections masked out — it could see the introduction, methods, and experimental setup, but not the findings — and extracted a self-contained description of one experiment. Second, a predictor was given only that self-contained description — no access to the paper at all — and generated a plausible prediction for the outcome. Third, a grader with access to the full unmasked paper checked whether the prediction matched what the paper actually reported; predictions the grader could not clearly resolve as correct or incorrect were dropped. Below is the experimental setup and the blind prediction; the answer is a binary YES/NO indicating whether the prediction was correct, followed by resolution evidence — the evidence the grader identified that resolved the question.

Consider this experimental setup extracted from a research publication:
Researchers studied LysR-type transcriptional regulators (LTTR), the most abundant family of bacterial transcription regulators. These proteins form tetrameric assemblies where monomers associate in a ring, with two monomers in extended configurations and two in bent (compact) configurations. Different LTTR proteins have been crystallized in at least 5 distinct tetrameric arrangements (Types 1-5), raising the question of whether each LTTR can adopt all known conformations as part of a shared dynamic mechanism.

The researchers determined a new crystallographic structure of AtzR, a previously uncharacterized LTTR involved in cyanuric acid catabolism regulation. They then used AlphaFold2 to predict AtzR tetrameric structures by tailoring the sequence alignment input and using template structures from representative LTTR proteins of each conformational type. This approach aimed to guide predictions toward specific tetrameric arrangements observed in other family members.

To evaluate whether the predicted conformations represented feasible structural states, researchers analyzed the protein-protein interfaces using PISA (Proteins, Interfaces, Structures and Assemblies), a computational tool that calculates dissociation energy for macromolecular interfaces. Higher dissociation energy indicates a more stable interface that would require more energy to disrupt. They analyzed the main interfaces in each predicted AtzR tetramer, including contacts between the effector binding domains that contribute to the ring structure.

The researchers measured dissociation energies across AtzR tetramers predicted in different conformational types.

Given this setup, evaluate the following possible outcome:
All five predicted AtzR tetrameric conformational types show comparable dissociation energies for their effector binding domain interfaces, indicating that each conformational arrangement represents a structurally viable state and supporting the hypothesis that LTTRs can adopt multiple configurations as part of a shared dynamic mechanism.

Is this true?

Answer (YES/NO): NO